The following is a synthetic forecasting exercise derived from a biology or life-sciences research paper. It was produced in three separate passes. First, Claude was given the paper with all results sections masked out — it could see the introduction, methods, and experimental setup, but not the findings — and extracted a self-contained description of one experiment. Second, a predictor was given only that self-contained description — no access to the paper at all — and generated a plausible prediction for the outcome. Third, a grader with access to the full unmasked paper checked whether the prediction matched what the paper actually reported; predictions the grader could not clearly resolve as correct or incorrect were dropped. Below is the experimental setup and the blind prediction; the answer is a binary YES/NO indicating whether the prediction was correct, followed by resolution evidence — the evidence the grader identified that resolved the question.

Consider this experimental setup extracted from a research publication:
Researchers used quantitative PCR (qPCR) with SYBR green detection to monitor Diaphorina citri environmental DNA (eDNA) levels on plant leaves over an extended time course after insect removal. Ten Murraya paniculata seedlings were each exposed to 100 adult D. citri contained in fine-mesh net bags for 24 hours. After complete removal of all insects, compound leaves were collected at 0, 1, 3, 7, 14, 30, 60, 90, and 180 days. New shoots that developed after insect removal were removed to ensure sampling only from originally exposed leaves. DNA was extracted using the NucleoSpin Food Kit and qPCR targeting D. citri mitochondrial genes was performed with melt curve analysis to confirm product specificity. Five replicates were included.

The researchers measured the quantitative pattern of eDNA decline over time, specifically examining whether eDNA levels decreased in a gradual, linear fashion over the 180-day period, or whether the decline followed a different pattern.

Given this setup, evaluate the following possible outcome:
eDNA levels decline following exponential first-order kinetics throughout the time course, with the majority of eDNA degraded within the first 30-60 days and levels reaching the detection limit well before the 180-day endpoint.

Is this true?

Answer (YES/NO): NO